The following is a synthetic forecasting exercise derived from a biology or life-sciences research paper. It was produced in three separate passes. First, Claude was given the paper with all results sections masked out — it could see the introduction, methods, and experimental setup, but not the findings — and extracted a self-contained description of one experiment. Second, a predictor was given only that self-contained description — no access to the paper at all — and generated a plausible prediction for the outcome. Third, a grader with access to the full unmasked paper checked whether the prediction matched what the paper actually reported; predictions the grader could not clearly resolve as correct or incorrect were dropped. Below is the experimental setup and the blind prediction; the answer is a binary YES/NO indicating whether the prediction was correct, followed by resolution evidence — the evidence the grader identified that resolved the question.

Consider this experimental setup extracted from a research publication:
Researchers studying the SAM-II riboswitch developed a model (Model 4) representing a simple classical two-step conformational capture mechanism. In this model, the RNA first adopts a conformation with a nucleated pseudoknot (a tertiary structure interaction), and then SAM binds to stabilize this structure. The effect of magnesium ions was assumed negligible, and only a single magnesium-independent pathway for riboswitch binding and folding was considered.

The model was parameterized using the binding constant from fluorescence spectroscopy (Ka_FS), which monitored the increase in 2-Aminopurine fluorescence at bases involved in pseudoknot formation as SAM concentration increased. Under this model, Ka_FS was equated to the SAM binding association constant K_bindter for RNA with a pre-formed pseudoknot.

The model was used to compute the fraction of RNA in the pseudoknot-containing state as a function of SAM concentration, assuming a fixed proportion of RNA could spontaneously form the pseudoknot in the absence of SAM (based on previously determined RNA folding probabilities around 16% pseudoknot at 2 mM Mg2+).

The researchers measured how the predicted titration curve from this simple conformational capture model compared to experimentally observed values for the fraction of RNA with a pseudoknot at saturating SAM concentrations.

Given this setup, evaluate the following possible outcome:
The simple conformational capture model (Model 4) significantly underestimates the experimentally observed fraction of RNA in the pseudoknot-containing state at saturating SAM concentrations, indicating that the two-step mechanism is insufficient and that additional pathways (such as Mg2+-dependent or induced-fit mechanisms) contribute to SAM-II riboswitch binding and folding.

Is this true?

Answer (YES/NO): YES